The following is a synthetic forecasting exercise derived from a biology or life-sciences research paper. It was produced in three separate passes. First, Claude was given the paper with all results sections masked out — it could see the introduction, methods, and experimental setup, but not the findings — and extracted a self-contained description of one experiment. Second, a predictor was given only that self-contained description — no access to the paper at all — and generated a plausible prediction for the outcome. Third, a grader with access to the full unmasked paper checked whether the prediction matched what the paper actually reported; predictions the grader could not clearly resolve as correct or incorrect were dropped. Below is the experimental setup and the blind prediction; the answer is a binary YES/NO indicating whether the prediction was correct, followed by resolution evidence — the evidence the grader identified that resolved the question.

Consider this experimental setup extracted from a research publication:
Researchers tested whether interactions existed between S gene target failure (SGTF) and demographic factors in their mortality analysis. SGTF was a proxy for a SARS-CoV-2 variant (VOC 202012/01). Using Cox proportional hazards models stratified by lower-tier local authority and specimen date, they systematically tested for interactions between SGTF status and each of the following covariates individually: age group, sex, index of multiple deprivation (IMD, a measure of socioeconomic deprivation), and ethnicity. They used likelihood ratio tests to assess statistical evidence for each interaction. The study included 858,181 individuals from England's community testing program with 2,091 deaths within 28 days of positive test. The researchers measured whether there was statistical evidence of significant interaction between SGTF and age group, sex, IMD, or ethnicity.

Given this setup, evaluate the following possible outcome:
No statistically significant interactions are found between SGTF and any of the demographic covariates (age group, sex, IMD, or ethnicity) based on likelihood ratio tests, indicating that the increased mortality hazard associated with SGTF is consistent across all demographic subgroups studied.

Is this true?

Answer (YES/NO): YES